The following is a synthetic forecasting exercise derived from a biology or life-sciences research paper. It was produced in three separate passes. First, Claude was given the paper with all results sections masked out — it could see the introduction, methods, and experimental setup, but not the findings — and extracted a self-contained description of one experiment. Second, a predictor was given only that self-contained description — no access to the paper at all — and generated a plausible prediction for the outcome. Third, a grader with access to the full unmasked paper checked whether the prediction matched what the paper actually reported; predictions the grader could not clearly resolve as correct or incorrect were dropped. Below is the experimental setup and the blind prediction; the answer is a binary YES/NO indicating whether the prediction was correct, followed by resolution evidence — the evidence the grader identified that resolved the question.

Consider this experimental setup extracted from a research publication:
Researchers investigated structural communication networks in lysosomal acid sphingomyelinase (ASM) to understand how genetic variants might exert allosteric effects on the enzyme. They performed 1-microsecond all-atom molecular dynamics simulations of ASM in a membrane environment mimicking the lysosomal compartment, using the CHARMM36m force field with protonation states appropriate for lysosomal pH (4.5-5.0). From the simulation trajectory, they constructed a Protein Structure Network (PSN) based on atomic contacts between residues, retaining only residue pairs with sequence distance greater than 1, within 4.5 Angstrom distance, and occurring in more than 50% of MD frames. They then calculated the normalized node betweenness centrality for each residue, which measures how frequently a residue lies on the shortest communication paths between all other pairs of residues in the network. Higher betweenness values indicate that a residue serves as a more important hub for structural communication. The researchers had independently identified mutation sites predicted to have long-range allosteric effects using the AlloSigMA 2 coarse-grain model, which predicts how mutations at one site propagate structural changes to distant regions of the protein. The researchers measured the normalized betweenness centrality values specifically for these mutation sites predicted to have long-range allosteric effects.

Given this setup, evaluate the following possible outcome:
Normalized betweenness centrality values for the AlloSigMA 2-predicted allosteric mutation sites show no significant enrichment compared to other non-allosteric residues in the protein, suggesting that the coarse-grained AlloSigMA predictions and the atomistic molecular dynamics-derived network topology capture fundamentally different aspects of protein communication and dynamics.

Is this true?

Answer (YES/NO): NO